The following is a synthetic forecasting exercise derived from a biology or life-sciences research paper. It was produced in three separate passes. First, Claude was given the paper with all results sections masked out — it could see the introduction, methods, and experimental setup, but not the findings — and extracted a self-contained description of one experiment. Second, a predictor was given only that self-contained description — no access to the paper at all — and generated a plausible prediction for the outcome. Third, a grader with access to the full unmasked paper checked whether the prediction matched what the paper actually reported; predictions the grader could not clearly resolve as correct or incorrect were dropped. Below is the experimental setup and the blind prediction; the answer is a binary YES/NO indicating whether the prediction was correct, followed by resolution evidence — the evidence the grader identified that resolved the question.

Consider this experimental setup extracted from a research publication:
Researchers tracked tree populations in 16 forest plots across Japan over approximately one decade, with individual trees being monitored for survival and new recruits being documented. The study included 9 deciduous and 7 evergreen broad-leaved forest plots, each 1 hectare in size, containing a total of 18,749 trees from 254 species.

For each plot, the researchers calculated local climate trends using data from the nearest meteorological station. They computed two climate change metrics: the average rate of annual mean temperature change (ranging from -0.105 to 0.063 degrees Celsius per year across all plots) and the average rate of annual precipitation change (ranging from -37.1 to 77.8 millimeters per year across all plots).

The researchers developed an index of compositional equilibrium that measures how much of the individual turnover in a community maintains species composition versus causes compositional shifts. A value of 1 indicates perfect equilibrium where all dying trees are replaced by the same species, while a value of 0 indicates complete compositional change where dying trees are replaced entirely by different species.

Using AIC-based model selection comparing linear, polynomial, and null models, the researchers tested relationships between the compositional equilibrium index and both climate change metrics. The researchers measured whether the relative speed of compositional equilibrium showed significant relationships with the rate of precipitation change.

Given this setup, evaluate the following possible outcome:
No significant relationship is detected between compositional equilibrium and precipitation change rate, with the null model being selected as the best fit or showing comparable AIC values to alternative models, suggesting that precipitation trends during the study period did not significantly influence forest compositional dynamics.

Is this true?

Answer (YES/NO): YES